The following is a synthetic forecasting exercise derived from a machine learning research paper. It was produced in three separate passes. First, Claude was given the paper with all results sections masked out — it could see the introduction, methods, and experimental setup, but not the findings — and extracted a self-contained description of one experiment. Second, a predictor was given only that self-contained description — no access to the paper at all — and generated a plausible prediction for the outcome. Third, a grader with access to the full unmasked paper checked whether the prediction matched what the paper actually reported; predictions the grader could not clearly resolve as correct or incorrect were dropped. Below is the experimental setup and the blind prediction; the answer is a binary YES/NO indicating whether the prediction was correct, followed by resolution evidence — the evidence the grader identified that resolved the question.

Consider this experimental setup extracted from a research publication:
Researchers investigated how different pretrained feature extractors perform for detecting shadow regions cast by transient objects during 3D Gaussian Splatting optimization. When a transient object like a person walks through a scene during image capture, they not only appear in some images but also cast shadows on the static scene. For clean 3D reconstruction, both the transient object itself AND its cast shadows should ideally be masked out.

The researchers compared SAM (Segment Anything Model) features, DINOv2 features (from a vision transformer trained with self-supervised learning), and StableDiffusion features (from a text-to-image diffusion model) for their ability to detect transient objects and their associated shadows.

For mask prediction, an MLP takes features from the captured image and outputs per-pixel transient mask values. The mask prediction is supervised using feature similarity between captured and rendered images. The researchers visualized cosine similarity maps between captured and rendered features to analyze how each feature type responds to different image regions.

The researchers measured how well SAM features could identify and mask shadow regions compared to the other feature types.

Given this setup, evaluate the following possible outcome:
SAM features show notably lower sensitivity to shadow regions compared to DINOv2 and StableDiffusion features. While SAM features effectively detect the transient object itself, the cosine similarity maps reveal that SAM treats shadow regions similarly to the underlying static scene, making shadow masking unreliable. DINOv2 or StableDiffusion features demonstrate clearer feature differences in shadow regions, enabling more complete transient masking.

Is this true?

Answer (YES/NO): YES